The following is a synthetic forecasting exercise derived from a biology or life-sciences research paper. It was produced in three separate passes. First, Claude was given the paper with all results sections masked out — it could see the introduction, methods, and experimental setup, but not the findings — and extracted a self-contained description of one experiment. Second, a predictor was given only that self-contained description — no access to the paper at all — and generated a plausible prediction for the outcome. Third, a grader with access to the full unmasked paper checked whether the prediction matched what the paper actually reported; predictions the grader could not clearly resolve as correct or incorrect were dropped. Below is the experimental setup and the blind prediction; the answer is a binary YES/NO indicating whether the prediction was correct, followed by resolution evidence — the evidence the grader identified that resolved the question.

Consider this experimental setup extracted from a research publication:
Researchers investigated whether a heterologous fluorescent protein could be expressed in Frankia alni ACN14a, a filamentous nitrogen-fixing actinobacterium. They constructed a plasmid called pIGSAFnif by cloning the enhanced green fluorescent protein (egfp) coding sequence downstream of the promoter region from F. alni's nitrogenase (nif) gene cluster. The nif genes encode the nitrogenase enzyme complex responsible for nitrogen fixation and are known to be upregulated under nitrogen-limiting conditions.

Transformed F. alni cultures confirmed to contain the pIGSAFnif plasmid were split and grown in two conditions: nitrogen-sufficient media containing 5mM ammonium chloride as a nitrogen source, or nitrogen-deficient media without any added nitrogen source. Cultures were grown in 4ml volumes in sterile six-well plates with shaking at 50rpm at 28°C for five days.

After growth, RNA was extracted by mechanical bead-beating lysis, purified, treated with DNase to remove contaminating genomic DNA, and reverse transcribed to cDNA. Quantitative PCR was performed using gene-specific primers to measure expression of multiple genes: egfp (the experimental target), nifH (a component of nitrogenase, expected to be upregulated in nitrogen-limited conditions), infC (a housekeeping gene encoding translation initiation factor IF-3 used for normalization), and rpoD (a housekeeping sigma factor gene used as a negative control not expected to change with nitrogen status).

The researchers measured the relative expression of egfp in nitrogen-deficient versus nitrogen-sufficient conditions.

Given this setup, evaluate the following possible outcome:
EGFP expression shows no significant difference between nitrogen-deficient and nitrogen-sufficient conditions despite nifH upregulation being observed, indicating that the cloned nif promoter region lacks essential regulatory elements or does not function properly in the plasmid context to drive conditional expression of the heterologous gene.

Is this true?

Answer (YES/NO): NO